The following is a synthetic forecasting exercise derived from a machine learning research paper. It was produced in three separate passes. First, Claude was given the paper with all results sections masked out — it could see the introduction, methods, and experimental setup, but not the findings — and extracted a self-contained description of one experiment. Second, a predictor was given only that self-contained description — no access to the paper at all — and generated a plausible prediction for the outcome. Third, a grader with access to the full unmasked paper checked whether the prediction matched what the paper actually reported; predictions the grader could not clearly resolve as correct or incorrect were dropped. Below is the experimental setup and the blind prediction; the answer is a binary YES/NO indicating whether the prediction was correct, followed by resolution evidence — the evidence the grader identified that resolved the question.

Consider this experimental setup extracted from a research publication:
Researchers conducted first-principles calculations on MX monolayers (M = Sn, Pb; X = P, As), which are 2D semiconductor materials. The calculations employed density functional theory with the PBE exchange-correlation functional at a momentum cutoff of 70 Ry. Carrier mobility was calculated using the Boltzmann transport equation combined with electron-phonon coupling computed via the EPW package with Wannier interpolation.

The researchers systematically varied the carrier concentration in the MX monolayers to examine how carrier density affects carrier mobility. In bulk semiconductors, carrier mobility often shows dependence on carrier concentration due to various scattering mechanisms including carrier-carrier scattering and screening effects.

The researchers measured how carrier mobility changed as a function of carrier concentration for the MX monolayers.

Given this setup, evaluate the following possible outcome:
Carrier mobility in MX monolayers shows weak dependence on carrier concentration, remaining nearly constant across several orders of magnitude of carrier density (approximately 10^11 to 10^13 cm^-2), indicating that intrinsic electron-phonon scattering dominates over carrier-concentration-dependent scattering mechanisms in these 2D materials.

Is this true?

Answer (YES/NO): YES